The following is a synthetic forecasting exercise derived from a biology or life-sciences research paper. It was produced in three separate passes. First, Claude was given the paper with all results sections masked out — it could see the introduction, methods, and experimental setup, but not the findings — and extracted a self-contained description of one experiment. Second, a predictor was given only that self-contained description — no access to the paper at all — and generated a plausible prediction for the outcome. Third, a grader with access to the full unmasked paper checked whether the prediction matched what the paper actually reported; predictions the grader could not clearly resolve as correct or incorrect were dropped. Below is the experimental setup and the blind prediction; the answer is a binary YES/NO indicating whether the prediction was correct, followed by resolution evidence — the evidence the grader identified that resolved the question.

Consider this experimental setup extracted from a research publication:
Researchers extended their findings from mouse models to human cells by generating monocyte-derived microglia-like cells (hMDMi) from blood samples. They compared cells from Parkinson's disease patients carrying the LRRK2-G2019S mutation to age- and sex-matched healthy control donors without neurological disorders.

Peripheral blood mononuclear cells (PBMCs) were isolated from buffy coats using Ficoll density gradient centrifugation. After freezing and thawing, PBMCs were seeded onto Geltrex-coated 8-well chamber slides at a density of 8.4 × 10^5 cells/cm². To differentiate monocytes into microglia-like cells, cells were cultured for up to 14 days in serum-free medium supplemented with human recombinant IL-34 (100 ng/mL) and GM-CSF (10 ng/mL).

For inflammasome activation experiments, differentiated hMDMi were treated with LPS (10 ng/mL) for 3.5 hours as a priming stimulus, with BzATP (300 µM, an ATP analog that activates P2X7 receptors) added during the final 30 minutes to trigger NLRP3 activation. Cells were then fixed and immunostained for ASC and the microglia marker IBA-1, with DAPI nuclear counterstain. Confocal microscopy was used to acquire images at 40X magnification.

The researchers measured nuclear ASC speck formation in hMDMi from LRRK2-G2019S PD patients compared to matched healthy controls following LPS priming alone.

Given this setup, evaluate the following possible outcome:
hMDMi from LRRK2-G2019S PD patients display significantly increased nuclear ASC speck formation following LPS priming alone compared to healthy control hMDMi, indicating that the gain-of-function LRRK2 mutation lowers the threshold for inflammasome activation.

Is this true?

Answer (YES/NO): NO